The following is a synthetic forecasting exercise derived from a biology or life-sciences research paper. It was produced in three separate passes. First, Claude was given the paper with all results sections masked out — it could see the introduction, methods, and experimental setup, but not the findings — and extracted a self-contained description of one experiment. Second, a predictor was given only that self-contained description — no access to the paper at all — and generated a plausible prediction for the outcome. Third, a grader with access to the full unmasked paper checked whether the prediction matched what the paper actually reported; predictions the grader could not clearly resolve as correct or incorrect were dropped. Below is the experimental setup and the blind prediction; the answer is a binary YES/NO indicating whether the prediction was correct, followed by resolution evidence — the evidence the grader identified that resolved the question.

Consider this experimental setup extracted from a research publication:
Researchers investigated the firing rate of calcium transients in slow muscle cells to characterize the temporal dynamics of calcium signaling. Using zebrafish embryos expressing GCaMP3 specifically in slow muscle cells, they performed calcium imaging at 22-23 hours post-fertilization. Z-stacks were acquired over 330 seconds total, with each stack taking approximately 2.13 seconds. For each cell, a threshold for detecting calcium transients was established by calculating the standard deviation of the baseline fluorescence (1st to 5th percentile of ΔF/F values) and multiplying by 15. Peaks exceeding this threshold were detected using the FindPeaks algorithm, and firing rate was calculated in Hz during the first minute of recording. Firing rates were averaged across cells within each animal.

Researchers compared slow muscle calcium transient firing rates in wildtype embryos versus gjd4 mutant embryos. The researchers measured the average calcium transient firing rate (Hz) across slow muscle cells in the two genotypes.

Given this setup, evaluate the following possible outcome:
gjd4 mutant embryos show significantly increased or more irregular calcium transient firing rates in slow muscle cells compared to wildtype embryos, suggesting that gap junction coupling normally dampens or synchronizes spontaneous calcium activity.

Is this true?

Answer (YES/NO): NO